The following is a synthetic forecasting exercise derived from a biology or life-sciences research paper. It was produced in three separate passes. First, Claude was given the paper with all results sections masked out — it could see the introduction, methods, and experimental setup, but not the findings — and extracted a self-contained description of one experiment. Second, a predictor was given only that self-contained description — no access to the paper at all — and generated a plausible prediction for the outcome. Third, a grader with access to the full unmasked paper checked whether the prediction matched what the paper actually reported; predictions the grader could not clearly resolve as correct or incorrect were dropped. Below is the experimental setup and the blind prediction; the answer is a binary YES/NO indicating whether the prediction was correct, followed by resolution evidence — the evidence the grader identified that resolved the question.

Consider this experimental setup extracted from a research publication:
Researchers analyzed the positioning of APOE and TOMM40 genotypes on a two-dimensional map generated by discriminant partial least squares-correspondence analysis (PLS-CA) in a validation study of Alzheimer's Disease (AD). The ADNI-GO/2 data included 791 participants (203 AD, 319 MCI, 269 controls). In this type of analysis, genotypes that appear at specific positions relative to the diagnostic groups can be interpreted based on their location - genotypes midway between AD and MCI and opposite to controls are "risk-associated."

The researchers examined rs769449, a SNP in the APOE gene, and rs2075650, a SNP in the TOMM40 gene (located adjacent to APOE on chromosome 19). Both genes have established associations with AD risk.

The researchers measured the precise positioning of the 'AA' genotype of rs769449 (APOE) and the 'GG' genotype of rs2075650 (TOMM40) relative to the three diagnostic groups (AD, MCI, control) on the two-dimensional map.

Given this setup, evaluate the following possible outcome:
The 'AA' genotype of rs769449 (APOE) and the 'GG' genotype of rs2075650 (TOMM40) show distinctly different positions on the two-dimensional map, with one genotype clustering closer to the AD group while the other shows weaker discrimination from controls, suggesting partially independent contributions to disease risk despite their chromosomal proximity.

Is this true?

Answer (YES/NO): NO